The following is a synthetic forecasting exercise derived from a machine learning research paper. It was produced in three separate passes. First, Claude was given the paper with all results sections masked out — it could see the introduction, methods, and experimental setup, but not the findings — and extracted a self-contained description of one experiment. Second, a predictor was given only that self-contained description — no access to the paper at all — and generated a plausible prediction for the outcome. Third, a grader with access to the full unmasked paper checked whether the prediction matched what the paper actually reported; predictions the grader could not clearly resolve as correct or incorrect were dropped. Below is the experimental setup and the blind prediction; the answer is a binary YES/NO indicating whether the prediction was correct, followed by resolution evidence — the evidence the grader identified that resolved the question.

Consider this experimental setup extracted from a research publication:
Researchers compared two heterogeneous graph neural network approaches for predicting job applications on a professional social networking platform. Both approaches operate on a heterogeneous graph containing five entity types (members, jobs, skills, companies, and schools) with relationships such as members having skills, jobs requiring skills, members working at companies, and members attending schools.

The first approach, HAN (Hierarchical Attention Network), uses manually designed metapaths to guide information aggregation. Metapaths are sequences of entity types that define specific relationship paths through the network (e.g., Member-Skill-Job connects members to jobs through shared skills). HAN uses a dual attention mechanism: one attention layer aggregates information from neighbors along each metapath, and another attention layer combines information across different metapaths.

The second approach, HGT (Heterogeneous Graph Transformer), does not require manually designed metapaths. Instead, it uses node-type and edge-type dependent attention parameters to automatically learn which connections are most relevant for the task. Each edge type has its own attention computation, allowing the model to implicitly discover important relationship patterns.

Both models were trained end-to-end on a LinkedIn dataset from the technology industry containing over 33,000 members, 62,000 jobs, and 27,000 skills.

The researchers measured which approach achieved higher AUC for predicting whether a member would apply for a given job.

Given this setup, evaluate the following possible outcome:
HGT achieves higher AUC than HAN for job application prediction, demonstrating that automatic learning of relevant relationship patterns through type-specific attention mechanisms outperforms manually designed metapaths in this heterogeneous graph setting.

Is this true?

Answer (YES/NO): YES